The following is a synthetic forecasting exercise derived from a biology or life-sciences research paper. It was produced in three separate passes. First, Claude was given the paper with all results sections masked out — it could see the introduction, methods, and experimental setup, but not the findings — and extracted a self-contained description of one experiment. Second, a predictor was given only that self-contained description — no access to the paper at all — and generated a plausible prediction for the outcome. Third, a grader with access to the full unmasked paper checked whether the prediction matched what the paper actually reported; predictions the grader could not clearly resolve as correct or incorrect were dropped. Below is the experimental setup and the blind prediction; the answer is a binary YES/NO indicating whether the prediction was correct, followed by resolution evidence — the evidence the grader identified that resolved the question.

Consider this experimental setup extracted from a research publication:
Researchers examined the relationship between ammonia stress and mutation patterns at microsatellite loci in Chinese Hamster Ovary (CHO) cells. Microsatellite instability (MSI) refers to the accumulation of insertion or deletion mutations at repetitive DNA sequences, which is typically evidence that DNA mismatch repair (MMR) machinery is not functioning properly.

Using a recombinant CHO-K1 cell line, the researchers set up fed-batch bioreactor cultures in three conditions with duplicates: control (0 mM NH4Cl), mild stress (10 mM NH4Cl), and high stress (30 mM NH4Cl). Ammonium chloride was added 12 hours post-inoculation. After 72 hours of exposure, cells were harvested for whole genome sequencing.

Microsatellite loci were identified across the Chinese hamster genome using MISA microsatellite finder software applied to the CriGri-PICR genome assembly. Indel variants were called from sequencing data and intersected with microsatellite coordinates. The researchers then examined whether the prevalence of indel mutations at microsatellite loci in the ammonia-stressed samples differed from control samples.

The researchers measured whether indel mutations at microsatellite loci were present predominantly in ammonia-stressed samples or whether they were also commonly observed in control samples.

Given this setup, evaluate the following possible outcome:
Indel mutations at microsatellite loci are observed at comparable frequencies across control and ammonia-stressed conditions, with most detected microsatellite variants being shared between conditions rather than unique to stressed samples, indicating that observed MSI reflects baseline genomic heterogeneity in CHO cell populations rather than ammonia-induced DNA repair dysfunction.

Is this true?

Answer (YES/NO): NO